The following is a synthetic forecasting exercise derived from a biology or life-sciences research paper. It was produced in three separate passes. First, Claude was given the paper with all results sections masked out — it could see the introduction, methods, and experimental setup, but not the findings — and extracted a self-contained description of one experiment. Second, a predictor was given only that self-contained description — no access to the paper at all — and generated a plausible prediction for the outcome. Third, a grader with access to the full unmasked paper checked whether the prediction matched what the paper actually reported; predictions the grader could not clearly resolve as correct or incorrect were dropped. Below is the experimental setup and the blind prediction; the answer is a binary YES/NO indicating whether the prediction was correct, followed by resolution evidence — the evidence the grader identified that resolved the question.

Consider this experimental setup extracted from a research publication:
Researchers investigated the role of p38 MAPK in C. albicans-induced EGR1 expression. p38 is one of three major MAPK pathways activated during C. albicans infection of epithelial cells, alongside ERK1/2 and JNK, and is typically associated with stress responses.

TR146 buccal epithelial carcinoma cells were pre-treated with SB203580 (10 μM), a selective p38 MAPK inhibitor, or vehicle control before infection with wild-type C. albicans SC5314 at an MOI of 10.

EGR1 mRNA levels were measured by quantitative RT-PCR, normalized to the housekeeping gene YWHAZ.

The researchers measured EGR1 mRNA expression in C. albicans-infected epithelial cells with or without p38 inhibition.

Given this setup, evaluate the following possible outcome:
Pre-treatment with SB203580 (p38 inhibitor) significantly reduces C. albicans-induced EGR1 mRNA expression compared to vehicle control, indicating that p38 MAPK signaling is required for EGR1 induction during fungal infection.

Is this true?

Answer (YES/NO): NO